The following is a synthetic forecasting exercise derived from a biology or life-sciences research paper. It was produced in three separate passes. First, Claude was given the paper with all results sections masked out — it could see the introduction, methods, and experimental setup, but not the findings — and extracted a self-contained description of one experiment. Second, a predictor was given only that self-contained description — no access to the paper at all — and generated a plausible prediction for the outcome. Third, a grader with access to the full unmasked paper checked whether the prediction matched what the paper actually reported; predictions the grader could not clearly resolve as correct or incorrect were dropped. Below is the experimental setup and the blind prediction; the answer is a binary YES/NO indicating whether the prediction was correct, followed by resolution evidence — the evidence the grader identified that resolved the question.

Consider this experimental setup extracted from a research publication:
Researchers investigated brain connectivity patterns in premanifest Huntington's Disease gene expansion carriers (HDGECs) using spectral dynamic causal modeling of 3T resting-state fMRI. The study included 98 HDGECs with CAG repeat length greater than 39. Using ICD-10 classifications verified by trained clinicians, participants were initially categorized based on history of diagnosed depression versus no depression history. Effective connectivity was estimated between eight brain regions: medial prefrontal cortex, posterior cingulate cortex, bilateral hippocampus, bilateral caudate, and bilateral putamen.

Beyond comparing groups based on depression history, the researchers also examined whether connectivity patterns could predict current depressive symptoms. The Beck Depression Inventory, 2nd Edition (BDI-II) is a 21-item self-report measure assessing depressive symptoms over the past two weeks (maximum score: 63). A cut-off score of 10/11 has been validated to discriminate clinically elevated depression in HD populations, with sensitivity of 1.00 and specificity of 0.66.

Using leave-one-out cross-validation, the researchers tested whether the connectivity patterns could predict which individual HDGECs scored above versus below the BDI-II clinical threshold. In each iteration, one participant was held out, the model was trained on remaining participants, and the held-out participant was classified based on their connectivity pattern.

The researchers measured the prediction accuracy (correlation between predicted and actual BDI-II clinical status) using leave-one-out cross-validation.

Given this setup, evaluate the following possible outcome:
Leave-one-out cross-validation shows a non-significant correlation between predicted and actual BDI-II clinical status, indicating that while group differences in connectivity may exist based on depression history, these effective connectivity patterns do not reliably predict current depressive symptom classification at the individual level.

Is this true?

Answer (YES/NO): NO